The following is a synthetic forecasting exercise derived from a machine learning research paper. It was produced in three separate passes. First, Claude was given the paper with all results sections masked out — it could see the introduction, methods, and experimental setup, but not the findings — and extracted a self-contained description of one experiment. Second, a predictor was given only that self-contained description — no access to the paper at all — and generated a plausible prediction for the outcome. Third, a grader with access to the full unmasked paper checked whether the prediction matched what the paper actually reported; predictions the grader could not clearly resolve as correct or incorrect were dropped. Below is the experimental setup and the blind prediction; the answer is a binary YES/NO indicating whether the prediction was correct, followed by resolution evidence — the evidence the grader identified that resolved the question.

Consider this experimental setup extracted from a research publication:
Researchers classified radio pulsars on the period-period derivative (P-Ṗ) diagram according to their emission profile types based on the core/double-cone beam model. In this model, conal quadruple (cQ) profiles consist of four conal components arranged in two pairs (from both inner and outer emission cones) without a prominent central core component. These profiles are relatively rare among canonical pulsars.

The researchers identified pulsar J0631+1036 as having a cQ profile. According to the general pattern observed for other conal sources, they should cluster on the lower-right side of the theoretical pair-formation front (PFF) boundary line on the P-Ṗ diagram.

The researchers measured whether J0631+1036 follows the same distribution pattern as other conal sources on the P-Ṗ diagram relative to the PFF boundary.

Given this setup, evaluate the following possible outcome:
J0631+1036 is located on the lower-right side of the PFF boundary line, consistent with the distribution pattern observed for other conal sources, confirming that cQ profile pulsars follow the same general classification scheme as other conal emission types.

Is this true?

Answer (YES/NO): NO